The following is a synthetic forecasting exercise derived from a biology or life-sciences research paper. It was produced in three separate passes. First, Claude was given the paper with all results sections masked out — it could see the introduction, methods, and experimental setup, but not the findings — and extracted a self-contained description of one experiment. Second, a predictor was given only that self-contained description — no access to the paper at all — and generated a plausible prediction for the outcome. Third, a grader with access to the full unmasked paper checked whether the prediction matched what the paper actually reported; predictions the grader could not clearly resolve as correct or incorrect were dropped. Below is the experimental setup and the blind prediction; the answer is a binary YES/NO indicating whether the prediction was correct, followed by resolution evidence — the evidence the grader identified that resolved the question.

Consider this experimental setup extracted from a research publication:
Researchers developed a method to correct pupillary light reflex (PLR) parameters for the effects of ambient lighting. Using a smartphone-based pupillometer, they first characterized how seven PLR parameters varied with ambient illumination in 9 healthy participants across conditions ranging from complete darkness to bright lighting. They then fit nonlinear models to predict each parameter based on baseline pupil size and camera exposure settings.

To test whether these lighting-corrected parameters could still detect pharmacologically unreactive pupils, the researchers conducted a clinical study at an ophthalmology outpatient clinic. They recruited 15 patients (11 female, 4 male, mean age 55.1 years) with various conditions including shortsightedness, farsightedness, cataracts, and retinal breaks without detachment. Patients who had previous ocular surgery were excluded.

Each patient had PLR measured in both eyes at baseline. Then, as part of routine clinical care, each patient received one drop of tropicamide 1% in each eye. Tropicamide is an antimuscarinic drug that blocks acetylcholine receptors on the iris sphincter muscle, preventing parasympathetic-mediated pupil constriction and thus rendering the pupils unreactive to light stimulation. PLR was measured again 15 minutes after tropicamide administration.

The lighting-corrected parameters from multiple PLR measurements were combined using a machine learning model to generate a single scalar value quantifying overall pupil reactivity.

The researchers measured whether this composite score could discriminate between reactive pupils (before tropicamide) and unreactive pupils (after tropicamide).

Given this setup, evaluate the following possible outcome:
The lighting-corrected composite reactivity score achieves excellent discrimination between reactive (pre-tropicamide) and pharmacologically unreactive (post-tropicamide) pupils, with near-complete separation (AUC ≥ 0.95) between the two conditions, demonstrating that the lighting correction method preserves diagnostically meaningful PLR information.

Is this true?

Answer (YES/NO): YES